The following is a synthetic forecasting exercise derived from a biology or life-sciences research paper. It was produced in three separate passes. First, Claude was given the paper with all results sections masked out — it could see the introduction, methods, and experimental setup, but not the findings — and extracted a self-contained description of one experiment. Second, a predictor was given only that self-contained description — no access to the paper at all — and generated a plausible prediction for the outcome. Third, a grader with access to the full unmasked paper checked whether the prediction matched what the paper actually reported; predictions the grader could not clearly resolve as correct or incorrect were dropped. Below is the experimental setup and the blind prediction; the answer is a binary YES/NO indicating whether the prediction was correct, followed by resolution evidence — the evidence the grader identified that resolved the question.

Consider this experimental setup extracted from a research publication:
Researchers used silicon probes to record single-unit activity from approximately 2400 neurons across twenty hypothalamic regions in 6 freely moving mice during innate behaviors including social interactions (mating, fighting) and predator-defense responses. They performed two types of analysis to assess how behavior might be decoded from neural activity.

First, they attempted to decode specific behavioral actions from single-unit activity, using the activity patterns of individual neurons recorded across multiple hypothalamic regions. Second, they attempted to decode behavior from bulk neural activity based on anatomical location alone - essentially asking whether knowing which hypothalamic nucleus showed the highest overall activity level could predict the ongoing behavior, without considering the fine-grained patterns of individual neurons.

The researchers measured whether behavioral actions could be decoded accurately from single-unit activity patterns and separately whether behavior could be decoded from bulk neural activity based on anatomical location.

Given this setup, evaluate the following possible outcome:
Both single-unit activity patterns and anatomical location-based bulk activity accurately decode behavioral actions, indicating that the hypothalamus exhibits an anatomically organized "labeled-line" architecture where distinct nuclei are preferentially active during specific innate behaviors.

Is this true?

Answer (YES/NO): NO